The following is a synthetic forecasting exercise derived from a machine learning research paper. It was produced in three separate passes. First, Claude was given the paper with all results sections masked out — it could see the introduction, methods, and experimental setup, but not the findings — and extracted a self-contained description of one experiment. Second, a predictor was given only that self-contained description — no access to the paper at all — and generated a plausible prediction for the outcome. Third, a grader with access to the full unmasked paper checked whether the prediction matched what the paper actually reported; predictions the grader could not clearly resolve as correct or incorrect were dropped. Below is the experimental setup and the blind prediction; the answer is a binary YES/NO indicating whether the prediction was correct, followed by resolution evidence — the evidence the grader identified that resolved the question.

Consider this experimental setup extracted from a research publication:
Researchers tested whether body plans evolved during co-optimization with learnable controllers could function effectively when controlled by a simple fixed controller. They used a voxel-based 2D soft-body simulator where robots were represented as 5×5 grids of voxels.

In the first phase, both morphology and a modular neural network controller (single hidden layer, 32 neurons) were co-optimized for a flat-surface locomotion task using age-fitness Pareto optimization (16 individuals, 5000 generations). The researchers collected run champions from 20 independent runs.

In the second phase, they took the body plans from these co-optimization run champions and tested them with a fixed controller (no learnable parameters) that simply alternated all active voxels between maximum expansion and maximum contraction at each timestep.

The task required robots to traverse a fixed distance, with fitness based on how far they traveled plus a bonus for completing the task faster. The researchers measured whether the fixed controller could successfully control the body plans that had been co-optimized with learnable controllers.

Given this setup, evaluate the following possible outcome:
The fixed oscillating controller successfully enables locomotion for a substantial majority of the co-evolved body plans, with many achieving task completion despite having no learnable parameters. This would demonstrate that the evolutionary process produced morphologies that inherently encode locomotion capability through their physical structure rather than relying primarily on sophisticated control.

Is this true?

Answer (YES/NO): NO